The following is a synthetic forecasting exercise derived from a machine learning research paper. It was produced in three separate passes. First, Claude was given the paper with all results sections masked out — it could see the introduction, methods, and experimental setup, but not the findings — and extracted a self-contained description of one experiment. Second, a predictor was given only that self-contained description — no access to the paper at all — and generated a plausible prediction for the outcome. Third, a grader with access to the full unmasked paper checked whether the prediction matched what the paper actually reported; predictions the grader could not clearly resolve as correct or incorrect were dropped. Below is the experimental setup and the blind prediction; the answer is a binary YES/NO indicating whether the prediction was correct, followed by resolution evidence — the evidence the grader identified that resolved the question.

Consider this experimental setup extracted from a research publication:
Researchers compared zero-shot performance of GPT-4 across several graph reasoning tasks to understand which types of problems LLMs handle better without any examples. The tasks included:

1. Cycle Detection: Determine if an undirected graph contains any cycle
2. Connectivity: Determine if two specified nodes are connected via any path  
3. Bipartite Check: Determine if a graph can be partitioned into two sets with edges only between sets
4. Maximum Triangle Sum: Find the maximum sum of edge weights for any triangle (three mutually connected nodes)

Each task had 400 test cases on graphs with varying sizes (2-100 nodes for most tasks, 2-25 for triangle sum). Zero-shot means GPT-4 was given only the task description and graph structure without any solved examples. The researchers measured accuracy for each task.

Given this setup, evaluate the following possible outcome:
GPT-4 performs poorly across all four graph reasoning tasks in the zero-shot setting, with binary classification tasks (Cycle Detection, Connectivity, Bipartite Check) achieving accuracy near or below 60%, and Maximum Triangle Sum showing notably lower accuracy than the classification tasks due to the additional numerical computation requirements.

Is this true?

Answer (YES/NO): NO